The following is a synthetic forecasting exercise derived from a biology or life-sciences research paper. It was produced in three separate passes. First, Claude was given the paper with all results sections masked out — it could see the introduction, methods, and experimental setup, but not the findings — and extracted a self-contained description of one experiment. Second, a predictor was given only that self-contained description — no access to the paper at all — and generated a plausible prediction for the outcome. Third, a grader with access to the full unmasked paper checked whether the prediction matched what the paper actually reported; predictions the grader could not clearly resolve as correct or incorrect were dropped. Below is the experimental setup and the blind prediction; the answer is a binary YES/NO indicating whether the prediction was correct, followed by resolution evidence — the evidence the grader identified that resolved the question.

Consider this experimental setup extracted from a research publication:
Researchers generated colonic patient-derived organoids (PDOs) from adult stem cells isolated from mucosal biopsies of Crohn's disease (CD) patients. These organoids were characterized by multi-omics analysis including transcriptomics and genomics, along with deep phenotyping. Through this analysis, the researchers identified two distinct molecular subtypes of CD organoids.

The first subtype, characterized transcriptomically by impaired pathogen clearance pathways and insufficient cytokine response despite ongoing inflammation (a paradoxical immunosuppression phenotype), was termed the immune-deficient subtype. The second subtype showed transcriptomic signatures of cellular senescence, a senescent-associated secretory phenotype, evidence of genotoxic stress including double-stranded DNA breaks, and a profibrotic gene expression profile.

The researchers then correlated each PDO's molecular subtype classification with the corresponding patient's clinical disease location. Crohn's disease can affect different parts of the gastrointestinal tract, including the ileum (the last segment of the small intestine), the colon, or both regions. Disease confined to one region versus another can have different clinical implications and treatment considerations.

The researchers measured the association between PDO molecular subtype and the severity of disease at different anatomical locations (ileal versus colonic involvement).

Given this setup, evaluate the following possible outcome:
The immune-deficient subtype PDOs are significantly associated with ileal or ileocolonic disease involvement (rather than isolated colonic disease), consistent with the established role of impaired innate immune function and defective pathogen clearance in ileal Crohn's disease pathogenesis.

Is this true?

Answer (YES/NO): YES